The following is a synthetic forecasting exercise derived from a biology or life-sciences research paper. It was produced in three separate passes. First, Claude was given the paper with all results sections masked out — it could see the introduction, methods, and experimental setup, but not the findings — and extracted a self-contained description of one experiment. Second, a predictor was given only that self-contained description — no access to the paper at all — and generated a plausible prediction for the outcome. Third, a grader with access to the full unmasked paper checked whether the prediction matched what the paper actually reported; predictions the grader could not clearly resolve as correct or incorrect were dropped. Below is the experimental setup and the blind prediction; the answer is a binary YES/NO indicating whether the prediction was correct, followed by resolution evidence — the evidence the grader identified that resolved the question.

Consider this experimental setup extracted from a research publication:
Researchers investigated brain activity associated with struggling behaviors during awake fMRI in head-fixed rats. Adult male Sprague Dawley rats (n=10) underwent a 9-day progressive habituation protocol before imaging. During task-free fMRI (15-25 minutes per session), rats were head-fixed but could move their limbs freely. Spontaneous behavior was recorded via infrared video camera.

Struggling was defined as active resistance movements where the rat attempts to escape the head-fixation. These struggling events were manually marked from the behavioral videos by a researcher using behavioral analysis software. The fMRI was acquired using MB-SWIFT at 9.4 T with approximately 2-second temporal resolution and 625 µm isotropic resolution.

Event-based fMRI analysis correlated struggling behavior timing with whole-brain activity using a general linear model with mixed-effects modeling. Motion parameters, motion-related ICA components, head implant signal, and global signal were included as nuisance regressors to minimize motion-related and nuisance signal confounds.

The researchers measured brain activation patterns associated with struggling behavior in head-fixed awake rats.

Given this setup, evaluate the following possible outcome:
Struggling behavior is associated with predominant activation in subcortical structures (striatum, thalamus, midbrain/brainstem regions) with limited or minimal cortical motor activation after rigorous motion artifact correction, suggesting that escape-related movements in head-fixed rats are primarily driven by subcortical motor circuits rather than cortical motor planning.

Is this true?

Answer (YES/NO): NO